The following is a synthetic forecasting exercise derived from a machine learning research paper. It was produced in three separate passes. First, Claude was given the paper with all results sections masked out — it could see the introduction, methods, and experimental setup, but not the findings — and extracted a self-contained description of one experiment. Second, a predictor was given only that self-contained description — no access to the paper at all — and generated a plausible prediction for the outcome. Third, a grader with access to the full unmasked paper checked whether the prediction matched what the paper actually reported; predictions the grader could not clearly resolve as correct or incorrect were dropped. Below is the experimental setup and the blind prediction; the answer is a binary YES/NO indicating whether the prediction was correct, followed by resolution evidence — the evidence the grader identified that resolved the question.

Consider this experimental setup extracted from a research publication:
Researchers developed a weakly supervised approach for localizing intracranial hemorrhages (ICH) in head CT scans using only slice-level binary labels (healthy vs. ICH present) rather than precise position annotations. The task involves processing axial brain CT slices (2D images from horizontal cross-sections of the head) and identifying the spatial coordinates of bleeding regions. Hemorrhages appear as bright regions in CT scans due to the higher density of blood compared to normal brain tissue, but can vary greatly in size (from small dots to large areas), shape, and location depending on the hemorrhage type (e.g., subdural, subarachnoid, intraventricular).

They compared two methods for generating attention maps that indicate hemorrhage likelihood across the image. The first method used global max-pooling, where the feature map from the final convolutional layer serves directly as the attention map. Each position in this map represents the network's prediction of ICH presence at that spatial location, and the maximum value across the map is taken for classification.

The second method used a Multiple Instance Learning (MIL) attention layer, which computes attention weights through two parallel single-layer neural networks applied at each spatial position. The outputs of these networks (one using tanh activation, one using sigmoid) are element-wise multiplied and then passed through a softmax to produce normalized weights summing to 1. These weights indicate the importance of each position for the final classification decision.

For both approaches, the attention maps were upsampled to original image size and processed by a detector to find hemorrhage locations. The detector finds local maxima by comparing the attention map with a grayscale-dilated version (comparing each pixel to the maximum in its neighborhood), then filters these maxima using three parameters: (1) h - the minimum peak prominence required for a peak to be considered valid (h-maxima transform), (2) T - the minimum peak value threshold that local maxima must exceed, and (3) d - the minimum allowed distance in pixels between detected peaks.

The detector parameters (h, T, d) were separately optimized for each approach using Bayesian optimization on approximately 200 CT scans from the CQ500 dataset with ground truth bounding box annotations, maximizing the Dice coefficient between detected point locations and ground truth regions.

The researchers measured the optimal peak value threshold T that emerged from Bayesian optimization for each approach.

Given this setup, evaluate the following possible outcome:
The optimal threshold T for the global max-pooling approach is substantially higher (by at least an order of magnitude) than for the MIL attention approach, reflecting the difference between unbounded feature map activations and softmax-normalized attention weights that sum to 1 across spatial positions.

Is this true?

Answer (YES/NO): YES